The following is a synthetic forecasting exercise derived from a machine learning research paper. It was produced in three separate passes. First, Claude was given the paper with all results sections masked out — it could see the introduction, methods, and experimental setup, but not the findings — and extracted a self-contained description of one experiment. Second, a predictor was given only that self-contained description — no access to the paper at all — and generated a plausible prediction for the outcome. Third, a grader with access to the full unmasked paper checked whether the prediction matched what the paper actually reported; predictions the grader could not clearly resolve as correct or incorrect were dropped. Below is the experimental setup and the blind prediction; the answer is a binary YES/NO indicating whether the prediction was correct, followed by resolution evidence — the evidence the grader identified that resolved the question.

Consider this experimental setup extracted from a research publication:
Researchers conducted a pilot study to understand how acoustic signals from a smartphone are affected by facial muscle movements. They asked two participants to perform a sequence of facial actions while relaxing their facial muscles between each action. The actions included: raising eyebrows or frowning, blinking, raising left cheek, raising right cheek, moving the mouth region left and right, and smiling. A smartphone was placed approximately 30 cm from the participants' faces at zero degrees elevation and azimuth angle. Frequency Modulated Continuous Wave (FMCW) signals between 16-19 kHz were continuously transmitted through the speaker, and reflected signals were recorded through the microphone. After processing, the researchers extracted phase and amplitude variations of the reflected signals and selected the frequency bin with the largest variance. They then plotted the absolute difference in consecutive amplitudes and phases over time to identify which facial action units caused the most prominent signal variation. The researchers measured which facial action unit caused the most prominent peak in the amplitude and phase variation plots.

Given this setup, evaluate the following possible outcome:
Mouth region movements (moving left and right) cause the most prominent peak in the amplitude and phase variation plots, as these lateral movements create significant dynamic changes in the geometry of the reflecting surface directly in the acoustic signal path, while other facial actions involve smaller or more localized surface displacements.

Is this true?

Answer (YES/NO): NO